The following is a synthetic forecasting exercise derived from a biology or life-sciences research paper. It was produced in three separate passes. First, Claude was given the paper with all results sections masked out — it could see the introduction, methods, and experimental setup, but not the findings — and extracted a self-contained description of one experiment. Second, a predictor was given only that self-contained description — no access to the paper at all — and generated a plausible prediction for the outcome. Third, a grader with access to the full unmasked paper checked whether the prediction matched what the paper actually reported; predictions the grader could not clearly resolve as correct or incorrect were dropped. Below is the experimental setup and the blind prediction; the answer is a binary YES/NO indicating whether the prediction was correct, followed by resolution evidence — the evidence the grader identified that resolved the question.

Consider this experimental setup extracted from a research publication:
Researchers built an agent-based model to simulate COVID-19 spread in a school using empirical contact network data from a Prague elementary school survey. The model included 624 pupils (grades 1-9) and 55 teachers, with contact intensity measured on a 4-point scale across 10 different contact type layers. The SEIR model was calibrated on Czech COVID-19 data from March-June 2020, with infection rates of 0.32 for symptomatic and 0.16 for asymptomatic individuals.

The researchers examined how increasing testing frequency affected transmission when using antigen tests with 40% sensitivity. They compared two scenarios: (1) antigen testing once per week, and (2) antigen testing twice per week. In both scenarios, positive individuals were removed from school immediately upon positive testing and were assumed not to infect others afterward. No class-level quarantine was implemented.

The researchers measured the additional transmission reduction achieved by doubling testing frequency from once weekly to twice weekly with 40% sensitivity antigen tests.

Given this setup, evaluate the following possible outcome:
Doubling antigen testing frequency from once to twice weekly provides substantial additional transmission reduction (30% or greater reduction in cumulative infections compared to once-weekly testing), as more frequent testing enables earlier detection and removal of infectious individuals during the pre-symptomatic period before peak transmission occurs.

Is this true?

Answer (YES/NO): NO